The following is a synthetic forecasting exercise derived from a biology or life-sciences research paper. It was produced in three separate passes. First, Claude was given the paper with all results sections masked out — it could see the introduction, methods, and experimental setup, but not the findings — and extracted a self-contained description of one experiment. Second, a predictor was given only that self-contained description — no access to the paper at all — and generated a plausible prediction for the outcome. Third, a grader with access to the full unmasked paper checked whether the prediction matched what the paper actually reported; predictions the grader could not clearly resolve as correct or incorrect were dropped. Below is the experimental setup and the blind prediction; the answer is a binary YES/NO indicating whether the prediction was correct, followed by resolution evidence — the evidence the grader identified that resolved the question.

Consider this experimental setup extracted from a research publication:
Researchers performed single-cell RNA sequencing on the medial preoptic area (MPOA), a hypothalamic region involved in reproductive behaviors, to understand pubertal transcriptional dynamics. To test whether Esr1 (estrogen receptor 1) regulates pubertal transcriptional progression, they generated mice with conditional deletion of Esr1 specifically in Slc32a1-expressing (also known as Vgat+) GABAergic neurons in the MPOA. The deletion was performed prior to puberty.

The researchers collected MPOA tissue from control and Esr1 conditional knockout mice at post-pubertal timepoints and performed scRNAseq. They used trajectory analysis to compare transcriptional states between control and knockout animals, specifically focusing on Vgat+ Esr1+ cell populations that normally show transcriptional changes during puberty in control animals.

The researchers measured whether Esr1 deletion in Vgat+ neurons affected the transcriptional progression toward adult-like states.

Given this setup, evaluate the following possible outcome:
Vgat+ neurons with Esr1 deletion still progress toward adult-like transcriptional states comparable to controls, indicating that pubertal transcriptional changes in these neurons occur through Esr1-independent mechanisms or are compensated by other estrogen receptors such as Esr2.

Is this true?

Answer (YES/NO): NO